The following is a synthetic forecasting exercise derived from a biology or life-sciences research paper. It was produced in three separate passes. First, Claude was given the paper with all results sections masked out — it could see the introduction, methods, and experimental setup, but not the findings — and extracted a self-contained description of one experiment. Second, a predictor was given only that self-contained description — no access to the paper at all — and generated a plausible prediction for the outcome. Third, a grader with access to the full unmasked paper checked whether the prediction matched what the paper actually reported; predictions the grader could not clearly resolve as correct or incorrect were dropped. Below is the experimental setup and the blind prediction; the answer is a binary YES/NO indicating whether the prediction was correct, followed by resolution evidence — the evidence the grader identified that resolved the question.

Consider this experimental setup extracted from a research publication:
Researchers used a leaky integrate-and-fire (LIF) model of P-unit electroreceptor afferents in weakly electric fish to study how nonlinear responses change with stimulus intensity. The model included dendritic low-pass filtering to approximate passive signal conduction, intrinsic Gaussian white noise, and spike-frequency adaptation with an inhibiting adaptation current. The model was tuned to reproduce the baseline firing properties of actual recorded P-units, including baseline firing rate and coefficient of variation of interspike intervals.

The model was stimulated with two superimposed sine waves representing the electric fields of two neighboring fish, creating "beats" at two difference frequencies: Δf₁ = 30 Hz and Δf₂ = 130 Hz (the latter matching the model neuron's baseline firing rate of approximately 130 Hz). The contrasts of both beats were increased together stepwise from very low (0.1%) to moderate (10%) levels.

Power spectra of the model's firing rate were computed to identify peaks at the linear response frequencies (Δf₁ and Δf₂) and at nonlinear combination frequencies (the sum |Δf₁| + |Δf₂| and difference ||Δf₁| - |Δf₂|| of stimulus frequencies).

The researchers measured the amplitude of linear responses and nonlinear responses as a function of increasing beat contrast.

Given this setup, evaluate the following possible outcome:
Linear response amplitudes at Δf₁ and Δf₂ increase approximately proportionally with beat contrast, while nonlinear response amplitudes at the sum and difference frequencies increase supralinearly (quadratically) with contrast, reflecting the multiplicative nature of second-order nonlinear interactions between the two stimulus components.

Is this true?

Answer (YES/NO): YES